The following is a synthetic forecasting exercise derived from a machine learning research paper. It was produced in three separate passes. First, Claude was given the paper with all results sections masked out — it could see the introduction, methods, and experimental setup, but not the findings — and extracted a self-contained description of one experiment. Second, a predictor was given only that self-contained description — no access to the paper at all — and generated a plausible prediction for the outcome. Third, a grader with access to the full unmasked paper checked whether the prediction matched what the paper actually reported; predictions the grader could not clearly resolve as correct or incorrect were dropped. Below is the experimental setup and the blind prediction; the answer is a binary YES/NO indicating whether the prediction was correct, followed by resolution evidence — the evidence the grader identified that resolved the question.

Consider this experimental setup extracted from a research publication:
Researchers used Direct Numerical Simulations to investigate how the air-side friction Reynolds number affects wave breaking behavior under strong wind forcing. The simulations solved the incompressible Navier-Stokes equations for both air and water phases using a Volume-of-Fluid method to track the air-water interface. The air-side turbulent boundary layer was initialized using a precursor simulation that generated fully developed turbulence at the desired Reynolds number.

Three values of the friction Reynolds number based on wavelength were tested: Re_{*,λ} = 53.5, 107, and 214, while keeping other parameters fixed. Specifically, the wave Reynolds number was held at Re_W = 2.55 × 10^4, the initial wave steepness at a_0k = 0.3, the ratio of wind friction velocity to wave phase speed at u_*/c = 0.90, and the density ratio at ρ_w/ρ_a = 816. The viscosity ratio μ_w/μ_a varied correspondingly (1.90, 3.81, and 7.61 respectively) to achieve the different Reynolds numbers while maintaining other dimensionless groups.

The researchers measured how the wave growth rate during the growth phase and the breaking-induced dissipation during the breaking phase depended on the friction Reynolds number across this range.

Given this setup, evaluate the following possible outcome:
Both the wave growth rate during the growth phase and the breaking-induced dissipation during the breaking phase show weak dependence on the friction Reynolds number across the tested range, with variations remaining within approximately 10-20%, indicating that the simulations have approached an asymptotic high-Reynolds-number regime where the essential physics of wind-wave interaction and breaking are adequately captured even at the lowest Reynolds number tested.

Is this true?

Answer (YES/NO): YES